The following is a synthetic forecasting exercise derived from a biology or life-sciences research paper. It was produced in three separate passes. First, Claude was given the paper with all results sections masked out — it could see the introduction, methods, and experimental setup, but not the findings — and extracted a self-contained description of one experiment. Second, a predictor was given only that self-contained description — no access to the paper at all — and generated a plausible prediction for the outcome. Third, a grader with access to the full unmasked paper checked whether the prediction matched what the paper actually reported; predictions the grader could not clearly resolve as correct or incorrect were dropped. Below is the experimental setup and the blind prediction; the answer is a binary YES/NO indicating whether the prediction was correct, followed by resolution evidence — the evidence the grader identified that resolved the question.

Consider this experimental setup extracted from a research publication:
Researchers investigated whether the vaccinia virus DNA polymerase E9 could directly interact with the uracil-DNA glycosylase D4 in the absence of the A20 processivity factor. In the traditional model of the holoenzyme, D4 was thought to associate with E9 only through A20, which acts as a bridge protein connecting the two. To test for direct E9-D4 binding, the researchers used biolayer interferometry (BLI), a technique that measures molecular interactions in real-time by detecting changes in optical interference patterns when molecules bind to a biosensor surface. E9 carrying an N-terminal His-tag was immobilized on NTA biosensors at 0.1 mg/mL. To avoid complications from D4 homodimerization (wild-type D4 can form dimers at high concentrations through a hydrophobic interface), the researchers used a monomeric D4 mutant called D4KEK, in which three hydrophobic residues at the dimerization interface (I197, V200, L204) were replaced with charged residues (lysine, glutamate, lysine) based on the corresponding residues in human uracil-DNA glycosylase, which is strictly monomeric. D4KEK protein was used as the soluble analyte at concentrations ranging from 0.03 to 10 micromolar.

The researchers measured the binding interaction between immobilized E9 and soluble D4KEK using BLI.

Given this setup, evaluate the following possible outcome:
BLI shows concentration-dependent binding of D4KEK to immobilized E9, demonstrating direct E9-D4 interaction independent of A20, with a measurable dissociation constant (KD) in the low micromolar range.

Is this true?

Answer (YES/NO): NO